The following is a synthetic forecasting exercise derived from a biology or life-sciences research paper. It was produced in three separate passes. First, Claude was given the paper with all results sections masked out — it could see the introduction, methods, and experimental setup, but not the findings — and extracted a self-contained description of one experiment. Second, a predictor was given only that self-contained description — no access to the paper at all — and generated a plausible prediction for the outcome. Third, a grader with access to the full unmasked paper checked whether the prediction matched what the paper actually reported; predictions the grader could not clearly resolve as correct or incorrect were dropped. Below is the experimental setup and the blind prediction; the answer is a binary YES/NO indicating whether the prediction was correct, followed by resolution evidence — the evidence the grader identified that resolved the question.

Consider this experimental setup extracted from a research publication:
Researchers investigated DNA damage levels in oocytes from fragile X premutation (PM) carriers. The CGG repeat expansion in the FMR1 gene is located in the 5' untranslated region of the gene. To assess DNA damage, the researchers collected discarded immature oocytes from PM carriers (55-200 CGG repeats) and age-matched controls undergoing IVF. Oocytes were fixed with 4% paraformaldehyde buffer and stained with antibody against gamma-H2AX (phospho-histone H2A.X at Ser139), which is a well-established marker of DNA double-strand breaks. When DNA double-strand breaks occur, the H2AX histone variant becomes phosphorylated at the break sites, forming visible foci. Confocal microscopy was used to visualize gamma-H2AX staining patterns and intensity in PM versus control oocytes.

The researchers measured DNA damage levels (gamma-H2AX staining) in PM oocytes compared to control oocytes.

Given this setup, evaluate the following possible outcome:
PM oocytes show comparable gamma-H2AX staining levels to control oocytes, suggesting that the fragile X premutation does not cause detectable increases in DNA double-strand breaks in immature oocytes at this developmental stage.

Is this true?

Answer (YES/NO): YES